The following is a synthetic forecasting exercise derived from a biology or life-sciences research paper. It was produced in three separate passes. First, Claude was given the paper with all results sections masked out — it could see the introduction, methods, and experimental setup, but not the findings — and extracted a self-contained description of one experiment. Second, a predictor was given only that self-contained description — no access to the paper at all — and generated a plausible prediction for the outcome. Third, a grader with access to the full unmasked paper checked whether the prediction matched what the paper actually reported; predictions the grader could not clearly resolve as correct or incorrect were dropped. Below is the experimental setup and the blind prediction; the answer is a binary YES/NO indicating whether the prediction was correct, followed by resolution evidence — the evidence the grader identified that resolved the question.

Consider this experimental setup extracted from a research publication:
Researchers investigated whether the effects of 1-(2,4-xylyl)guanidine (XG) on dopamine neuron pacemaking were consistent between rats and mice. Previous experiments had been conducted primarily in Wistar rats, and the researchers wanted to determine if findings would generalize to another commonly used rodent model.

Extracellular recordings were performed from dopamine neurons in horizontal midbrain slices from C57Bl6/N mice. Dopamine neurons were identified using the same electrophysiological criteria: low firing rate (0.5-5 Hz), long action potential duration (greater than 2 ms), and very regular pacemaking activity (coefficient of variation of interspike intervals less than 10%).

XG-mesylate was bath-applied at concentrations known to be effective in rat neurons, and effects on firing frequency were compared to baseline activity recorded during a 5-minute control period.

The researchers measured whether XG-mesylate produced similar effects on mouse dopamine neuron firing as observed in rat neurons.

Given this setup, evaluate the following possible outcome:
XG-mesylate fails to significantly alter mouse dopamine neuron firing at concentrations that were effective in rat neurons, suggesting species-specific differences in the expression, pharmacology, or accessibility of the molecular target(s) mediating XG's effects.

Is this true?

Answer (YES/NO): NO